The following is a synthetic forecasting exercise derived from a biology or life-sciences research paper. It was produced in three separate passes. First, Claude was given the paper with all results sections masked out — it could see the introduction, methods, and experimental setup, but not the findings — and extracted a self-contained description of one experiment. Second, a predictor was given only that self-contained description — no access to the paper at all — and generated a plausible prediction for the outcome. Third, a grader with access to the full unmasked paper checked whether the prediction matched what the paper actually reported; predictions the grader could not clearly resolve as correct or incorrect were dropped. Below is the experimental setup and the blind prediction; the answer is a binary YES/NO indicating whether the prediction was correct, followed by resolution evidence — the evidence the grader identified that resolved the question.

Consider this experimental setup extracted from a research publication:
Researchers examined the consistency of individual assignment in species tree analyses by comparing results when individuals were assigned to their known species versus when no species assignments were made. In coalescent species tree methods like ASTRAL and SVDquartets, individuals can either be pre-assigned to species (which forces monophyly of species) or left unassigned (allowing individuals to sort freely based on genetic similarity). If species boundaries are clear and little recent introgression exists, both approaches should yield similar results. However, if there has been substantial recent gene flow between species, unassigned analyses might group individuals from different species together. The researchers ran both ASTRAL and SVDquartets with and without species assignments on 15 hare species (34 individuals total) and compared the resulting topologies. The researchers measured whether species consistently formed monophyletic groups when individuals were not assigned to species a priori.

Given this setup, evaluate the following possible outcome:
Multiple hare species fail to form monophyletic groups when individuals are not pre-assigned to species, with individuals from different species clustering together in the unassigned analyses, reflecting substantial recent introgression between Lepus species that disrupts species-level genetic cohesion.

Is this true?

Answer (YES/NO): NO